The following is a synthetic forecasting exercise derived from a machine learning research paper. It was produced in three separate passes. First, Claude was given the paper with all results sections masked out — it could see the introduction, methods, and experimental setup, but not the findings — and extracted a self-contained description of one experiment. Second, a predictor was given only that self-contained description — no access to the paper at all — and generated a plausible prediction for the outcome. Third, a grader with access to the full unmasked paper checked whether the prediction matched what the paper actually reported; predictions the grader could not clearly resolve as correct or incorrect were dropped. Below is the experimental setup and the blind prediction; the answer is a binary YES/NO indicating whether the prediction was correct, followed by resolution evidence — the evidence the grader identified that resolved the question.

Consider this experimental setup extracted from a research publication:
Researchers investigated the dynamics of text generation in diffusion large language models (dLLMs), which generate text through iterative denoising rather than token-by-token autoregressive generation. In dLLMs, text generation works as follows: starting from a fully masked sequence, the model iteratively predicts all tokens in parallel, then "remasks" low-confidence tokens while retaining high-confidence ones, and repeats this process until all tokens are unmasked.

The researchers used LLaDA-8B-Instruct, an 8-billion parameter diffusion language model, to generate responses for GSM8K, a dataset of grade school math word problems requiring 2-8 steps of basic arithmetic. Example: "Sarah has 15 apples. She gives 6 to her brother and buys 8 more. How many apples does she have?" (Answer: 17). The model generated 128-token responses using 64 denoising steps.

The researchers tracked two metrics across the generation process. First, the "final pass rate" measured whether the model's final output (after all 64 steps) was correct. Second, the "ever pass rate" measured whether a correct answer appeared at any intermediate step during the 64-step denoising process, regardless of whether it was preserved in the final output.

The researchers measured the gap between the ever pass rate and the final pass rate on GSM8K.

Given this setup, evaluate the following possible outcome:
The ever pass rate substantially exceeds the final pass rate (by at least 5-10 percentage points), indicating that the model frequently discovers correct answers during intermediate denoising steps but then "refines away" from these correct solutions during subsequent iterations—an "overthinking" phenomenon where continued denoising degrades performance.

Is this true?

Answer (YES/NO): YES